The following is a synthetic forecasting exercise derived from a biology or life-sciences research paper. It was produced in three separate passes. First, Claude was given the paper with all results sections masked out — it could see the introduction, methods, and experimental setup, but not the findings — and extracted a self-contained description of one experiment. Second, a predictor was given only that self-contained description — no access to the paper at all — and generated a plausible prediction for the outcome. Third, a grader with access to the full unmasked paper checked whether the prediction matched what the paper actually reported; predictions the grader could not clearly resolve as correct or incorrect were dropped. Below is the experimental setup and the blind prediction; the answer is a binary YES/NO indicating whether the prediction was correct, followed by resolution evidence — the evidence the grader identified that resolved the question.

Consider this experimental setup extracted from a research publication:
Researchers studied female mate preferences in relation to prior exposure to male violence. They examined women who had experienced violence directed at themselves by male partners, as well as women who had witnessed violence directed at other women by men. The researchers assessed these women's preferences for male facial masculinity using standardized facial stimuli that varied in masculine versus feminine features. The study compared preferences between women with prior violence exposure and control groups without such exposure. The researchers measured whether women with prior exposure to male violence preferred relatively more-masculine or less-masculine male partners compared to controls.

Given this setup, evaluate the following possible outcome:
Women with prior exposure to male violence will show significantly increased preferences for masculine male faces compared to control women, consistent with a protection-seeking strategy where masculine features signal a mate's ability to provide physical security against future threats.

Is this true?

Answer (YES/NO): NO